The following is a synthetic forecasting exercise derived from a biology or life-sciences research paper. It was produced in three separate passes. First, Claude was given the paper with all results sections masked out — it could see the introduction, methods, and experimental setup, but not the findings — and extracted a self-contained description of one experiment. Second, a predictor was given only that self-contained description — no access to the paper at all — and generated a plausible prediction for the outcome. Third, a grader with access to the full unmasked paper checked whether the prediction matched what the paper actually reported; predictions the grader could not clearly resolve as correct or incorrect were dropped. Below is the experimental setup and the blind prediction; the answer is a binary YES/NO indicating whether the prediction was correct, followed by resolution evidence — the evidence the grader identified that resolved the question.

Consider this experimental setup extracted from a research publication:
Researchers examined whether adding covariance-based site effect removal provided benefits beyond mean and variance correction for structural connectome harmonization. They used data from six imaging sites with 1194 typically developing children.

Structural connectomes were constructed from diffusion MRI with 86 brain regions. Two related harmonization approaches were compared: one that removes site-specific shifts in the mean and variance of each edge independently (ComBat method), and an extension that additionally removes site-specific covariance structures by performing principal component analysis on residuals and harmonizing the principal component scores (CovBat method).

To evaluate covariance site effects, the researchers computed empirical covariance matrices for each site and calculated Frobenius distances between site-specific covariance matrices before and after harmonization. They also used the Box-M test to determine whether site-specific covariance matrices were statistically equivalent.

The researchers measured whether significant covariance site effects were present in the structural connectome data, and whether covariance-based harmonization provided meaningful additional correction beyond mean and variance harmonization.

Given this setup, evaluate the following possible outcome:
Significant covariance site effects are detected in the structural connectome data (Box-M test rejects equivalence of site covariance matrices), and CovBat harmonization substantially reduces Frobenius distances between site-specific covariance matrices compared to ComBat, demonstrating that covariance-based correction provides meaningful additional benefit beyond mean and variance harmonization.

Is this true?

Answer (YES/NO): NO